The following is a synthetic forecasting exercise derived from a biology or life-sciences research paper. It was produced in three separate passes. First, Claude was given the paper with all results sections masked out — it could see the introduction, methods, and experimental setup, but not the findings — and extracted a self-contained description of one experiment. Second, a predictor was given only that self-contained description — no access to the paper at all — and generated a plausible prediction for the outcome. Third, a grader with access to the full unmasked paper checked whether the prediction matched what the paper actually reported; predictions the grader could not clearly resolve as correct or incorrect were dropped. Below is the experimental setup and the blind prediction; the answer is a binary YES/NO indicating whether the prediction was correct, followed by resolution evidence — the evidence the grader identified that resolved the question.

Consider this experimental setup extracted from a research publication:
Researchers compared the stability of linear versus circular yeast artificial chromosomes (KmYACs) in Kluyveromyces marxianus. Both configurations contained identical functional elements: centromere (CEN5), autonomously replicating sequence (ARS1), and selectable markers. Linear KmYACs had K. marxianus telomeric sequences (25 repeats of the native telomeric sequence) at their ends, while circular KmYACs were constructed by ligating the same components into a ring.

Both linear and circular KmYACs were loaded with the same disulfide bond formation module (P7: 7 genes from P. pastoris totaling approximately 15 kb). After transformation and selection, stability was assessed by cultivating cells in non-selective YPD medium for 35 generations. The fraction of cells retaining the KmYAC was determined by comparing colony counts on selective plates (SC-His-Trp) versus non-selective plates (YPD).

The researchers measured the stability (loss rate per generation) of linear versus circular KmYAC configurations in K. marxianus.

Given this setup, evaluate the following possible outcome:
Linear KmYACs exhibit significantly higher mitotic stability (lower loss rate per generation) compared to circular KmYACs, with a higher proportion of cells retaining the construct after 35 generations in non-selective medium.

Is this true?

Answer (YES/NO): NO